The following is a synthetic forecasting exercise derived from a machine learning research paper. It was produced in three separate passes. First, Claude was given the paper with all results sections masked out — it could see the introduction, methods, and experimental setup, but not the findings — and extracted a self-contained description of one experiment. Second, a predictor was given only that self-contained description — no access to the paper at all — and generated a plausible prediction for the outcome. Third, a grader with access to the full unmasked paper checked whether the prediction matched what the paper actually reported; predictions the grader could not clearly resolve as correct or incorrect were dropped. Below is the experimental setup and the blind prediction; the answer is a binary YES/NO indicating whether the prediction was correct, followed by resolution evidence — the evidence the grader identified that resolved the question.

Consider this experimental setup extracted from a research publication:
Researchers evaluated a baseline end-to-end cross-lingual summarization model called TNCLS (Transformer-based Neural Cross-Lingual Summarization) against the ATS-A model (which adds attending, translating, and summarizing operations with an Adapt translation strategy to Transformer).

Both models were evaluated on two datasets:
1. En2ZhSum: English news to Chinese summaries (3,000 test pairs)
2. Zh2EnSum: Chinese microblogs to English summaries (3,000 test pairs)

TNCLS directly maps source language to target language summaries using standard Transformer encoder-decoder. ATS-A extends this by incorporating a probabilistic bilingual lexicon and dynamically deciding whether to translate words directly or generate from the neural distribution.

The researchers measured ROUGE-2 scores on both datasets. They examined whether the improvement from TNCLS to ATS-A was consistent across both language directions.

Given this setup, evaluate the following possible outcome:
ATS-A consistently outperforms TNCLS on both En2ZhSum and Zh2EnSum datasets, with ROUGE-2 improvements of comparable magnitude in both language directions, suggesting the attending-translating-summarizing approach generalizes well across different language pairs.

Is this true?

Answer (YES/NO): NO